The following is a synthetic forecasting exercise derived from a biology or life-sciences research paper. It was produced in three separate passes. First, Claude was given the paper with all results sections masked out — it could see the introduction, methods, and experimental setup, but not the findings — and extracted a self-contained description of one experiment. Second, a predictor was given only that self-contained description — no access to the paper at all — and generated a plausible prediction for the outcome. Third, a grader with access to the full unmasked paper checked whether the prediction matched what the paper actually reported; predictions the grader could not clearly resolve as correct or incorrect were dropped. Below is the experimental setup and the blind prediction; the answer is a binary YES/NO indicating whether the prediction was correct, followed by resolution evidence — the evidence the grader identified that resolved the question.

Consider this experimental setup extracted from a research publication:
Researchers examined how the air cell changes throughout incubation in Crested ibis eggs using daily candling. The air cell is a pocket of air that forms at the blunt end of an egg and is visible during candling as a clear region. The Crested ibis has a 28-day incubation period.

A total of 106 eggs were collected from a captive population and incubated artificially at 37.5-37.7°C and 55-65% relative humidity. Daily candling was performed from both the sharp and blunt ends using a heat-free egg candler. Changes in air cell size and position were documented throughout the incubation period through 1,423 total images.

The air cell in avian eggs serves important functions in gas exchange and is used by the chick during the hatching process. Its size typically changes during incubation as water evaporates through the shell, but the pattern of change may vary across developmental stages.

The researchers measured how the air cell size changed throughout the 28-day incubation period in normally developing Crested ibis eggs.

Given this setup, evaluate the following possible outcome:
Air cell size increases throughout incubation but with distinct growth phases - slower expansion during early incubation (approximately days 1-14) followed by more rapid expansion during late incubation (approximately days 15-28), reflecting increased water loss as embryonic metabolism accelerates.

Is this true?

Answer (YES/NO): NO